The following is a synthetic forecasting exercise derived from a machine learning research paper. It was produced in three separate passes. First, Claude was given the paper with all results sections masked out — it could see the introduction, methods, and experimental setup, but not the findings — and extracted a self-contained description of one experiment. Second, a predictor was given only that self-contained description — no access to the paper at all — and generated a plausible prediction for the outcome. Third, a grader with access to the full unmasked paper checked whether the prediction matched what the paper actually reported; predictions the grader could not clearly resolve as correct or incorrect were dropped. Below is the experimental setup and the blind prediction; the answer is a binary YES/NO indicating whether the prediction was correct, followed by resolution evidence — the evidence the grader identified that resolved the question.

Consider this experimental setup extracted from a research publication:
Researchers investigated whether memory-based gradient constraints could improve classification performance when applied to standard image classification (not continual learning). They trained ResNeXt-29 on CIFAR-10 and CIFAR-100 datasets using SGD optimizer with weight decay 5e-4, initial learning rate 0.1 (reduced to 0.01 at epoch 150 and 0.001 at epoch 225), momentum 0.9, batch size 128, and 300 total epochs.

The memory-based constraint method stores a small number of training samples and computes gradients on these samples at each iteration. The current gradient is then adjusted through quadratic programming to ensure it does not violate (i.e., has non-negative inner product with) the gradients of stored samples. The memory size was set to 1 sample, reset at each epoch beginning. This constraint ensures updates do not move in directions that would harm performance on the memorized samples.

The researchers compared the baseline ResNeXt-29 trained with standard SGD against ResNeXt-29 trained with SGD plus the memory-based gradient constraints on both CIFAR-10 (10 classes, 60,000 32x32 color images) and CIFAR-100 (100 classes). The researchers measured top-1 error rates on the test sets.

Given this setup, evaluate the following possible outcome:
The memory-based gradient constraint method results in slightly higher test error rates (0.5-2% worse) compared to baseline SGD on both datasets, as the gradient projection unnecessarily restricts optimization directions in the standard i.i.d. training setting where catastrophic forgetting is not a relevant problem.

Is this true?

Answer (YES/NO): NO